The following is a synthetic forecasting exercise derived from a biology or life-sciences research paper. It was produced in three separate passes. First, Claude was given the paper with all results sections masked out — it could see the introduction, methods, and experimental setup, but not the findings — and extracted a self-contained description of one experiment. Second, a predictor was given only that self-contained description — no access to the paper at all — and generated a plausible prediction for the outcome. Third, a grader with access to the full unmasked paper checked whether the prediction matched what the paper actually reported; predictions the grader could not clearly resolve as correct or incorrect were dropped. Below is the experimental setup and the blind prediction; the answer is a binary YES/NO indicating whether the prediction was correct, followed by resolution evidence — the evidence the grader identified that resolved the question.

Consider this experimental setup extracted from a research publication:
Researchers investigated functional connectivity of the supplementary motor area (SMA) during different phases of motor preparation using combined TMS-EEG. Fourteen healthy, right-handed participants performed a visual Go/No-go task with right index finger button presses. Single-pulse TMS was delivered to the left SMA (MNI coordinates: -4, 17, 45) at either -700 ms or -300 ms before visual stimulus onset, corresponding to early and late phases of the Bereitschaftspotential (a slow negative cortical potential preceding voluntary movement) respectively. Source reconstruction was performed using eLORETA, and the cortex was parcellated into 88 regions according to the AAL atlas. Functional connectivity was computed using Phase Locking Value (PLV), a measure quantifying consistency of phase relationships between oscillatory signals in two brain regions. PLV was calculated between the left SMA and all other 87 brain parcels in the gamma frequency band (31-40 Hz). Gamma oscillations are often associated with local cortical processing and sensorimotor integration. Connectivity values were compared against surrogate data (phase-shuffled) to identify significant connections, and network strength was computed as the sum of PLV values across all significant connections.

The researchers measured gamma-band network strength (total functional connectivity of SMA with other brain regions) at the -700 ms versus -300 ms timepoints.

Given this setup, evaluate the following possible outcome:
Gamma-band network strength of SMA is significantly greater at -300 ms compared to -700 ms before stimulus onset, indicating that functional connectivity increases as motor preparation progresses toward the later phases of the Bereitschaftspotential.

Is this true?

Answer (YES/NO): YES